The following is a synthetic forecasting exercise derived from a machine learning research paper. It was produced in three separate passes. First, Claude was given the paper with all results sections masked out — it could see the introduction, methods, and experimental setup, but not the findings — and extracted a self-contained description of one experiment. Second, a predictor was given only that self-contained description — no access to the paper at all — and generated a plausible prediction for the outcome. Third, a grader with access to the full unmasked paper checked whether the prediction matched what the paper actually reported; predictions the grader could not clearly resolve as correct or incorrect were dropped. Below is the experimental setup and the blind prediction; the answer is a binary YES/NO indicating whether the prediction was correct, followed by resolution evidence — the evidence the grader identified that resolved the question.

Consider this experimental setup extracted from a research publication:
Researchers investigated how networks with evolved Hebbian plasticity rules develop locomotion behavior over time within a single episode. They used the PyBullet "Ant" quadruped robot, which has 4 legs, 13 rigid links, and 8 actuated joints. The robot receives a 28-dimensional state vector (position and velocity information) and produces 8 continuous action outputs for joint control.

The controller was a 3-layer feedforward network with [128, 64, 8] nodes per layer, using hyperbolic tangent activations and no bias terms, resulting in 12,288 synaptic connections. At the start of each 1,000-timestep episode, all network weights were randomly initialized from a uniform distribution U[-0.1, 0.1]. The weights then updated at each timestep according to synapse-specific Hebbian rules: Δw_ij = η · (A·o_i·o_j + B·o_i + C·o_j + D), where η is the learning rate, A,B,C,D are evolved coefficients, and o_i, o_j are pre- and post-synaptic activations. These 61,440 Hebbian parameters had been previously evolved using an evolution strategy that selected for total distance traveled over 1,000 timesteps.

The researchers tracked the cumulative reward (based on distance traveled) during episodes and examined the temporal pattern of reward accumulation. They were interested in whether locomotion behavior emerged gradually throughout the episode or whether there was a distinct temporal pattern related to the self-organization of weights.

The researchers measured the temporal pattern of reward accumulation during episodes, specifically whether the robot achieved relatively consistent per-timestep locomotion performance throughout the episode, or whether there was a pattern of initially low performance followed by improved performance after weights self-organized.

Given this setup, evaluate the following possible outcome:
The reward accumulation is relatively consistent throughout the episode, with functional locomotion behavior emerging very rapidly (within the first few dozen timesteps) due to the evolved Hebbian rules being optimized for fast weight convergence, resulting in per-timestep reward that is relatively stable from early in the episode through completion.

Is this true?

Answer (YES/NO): NO